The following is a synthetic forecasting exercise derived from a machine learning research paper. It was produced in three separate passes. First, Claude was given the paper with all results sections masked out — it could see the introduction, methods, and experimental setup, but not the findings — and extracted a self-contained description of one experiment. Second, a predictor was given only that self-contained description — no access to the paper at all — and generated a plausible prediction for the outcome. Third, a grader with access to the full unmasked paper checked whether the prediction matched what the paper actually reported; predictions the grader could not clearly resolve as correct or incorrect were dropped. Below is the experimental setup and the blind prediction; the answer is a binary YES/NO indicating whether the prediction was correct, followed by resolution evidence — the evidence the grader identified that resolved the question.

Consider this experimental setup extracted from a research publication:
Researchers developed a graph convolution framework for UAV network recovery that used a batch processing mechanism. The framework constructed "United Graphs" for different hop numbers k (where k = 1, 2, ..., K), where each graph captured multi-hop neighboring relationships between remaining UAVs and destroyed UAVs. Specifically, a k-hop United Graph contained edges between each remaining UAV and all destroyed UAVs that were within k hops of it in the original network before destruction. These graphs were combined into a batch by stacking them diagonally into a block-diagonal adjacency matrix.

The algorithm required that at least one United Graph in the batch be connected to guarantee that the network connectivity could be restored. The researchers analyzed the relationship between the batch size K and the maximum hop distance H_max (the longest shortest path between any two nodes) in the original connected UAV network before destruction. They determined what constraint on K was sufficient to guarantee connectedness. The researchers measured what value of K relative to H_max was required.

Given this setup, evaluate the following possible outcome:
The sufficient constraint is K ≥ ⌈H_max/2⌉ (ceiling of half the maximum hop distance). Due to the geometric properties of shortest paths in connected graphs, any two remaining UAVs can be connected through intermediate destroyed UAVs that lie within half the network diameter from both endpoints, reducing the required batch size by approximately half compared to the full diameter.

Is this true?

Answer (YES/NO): YES